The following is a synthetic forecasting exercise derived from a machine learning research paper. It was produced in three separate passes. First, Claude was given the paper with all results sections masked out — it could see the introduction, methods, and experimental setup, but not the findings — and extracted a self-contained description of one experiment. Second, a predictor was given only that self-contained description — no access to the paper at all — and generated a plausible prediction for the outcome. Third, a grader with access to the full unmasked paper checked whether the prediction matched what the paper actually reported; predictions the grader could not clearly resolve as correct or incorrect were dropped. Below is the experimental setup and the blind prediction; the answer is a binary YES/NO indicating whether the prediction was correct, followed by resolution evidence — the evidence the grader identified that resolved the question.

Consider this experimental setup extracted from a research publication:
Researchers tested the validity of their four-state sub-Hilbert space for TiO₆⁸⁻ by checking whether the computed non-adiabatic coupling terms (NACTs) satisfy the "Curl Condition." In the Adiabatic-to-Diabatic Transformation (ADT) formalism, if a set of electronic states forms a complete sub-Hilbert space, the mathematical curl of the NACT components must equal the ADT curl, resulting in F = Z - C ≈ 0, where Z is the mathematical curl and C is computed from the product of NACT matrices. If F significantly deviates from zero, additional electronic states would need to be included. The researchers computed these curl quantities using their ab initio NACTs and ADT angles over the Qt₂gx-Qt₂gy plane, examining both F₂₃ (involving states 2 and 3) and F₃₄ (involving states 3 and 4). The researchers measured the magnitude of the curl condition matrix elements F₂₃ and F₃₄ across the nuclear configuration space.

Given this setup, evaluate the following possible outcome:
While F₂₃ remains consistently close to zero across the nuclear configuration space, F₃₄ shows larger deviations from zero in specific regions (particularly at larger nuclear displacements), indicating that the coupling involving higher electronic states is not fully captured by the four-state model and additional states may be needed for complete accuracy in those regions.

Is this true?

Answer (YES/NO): NO